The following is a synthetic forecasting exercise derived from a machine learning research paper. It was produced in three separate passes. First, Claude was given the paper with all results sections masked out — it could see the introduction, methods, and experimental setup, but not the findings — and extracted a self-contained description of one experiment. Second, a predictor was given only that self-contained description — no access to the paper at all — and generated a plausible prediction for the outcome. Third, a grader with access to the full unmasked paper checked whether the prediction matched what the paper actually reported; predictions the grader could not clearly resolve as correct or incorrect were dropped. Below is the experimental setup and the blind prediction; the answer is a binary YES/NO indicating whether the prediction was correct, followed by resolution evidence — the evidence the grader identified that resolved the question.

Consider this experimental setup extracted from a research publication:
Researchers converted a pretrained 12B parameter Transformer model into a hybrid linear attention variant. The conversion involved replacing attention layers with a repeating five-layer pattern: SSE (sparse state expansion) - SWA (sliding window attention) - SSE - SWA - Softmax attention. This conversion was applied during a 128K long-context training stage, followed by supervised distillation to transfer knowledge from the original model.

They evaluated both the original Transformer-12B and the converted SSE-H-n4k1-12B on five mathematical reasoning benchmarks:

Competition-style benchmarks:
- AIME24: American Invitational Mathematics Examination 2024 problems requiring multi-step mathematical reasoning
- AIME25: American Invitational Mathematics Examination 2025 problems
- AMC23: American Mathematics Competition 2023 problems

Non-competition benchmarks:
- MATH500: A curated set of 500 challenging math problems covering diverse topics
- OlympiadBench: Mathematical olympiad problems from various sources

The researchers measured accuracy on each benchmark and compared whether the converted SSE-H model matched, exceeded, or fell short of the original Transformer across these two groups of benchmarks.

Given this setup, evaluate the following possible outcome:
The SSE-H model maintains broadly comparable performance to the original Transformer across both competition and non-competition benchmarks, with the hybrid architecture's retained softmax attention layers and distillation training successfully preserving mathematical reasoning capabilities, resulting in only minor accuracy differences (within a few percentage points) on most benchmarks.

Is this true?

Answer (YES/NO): YES